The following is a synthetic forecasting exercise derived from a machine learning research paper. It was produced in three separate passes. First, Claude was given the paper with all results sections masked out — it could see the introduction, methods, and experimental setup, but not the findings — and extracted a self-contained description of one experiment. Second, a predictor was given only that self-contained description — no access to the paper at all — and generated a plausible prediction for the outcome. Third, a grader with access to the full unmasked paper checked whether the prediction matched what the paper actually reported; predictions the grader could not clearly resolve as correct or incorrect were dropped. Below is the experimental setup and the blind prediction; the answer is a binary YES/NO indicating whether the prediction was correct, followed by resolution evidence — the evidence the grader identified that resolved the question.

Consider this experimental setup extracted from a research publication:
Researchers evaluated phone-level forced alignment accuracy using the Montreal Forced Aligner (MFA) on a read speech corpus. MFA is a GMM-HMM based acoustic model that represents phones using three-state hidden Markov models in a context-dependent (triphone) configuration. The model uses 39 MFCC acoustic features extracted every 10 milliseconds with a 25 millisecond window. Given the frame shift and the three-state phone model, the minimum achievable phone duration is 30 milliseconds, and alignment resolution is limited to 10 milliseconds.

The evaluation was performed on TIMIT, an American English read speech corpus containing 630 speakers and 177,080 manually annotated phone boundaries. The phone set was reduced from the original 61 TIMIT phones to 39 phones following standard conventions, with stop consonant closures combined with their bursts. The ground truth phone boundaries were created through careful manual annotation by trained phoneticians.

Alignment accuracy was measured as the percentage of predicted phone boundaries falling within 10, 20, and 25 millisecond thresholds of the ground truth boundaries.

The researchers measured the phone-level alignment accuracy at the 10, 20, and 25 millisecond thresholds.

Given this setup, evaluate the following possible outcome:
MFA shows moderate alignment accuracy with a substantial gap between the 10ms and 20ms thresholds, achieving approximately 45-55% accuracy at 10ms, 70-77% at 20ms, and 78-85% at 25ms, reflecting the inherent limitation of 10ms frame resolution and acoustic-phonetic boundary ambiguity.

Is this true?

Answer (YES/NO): NO